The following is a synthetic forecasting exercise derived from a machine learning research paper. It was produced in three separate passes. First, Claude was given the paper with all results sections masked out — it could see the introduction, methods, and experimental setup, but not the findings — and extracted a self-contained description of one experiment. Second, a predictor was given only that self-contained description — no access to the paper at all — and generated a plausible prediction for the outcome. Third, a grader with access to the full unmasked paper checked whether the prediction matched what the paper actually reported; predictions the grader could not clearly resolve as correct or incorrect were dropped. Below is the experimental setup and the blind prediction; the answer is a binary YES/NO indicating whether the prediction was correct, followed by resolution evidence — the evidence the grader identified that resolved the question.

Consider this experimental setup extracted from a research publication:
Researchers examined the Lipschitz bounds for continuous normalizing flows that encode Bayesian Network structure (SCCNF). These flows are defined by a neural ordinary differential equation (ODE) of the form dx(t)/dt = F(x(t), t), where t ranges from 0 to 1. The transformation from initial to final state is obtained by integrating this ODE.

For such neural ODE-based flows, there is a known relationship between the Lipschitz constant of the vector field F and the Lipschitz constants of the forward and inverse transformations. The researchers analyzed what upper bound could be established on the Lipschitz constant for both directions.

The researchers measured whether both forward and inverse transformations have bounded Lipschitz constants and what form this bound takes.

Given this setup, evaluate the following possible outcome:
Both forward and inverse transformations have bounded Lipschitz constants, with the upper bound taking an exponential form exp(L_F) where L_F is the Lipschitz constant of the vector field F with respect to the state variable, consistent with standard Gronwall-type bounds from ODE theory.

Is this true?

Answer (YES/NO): YES